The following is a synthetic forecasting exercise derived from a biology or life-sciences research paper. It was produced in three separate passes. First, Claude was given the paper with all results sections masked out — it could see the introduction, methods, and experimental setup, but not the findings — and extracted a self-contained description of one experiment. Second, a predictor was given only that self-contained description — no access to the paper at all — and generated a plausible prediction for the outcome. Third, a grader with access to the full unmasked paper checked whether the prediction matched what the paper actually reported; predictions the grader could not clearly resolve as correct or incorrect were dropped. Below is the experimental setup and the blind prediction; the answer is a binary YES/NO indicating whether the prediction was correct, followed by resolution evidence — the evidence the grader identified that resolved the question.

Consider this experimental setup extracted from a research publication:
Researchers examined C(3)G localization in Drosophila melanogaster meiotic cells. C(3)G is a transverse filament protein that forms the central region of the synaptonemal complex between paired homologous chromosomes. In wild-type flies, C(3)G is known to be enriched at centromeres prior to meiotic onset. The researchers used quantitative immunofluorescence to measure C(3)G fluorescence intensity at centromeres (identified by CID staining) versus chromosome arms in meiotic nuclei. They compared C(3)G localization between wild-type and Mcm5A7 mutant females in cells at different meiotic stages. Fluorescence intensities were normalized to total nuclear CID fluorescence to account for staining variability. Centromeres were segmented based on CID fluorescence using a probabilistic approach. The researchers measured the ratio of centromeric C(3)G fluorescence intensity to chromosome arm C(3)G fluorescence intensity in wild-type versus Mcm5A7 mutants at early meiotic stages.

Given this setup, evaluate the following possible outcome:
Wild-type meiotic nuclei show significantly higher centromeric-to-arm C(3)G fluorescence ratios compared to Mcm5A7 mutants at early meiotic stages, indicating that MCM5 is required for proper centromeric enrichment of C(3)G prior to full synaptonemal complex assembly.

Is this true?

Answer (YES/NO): NO